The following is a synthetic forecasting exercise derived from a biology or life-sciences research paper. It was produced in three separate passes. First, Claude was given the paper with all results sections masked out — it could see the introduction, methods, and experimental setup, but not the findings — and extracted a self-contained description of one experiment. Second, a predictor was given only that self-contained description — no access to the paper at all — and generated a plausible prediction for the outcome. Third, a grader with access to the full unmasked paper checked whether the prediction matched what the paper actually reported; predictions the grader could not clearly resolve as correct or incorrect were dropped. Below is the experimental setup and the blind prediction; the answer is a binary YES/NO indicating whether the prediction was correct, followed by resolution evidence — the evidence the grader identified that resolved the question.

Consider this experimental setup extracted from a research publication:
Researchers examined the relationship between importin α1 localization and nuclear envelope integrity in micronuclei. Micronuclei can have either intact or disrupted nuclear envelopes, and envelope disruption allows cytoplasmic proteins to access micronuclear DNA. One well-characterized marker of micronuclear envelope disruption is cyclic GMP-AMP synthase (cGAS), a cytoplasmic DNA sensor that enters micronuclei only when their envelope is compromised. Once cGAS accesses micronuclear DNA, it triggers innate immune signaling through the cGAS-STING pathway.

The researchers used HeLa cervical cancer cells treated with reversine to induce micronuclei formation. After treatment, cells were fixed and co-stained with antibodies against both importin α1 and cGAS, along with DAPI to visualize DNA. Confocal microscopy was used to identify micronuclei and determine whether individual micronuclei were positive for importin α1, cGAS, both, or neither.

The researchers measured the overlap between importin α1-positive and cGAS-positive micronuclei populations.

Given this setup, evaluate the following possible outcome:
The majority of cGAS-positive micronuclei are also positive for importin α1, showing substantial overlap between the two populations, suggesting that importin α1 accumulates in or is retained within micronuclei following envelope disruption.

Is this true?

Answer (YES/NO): NO